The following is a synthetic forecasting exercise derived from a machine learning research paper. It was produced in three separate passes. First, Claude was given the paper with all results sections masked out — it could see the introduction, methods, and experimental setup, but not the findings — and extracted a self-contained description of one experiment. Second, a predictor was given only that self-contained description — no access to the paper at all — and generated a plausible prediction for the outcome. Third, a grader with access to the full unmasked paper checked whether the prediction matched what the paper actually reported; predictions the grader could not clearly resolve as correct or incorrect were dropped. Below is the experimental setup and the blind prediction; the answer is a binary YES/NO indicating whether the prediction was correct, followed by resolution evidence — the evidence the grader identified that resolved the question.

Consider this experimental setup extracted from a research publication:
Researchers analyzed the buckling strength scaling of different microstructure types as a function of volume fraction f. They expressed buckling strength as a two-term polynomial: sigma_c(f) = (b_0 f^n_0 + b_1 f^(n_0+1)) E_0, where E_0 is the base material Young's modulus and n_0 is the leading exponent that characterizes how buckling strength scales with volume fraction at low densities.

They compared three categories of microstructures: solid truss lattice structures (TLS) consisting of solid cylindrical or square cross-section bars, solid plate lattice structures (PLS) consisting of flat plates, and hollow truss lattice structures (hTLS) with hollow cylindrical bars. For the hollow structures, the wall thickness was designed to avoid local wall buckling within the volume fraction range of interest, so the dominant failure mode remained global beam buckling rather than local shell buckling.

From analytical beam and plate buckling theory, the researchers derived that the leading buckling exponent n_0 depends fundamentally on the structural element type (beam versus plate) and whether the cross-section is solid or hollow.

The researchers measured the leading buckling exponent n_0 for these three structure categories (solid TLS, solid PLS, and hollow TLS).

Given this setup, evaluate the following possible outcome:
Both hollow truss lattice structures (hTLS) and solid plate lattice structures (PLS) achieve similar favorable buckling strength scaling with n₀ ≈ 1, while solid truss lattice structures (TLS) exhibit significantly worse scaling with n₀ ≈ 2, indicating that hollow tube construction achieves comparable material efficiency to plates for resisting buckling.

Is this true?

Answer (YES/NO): NO